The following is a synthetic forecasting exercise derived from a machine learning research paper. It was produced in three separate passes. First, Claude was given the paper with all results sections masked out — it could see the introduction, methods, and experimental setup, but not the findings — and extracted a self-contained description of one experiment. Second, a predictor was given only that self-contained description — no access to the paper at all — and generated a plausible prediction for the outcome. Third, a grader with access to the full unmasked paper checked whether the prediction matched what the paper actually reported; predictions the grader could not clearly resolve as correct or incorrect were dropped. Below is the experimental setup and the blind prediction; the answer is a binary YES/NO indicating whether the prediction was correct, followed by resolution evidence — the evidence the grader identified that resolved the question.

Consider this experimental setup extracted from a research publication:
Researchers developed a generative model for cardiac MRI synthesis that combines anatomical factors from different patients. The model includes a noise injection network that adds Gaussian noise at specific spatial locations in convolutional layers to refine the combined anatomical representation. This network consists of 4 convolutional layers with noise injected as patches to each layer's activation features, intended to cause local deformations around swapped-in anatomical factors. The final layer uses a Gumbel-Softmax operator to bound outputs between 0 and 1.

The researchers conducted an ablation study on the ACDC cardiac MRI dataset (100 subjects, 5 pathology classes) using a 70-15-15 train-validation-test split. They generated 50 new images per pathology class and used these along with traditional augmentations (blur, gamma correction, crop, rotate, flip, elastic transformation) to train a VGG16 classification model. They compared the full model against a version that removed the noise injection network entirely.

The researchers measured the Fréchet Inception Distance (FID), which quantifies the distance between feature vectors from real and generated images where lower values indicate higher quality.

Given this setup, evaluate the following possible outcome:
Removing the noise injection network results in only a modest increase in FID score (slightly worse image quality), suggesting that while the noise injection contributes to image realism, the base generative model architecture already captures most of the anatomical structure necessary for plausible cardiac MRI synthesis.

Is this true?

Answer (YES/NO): NO